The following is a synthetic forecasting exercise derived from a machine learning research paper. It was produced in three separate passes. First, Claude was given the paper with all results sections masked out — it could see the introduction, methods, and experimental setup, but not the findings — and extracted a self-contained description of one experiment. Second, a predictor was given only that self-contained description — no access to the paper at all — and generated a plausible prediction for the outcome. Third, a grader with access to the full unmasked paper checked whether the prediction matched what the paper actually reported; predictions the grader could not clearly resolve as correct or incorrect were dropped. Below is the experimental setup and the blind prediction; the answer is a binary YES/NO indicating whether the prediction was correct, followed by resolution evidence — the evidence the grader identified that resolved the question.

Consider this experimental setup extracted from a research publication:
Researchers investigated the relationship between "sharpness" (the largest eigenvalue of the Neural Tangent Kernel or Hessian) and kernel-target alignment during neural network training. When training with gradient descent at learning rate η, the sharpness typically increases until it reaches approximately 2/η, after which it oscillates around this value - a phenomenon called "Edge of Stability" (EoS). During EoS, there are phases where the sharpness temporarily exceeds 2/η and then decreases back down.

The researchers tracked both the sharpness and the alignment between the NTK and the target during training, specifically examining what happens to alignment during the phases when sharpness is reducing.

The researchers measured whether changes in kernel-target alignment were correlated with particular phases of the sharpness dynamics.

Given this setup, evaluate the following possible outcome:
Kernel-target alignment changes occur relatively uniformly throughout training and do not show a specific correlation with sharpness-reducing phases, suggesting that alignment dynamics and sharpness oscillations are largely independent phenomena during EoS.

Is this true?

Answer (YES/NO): NO